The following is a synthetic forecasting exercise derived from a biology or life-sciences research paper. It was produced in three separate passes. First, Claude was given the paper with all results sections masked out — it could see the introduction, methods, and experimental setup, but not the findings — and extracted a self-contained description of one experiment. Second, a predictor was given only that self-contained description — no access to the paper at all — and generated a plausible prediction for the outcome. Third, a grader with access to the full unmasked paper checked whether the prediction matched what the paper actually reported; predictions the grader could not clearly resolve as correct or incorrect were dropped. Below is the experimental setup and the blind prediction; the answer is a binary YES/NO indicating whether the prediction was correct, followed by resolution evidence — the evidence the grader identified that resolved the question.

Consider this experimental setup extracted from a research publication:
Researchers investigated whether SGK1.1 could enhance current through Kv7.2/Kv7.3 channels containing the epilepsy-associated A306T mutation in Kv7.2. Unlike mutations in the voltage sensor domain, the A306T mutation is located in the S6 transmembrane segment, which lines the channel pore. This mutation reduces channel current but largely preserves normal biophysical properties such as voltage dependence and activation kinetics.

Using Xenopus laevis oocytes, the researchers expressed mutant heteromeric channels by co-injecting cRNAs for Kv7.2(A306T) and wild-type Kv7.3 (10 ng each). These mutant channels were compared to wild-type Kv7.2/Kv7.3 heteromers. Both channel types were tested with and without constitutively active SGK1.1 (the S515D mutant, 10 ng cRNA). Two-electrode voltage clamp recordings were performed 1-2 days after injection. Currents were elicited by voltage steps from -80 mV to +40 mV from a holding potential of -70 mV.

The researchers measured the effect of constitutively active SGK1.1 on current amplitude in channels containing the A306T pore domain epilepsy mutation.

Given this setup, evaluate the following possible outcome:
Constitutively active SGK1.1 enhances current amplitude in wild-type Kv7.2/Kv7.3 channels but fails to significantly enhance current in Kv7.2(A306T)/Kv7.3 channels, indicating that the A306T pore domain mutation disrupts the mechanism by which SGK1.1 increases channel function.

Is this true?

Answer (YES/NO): NO